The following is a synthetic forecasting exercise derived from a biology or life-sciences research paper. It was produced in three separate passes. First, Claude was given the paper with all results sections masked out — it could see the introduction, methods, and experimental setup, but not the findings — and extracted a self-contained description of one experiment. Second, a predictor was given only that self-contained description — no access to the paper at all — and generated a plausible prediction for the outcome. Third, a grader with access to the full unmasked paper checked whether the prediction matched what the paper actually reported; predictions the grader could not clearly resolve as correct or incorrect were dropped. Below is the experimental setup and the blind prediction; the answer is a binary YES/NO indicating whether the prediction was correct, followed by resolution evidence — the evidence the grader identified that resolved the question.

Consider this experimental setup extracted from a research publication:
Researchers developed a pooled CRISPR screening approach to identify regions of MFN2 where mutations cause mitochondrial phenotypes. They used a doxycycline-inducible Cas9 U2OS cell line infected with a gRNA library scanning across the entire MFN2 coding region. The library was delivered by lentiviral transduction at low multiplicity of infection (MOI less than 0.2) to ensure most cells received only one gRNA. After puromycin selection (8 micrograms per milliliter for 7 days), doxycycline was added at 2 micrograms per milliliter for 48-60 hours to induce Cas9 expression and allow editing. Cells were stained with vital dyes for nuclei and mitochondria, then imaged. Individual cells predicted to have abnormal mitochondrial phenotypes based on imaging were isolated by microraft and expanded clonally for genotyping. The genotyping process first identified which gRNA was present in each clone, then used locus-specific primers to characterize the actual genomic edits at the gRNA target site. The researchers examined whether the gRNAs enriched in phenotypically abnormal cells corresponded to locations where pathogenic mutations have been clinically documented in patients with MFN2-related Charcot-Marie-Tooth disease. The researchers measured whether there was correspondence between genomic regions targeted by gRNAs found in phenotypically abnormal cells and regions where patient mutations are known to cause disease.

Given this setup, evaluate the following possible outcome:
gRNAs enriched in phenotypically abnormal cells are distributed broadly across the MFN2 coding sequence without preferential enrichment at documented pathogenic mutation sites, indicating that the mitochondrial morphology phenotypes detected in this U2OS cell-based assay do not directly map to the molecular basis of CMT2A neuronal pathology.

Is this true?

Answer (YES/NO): NO